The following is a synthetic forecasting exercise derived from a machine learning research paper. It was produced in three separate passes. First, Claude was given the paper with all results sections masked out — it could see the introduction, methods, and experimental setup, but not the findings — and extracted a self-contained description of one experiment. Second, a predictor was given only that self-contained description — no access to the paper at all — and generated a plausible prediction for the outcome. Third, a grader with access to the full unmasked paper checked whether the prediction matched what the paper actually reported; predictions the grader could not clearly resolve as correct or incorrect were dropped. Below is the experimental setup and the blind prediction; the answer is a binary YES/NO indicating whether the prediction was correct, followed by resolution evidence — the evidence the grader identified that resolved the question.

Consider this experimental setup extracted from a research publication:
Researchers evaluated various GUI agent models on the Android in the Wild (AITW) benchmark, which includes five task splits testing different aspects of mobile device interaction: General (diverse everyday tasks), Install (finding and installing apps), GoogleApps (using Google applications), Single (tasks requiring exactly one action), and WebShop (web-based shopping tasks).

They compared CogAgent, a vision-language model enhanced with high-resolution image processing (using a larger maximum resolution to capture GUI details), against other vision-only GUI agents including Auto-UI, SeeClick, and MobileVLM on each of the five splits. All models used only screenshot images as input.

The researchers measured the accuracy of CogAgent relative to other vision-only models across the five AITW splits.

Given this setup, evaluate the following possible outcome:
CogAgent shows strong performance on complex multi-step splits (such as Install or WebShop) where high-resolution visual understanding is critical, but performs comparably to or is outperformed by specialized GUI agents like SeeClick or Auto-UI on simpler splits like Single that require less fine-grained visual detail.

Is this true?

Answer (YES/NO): NO